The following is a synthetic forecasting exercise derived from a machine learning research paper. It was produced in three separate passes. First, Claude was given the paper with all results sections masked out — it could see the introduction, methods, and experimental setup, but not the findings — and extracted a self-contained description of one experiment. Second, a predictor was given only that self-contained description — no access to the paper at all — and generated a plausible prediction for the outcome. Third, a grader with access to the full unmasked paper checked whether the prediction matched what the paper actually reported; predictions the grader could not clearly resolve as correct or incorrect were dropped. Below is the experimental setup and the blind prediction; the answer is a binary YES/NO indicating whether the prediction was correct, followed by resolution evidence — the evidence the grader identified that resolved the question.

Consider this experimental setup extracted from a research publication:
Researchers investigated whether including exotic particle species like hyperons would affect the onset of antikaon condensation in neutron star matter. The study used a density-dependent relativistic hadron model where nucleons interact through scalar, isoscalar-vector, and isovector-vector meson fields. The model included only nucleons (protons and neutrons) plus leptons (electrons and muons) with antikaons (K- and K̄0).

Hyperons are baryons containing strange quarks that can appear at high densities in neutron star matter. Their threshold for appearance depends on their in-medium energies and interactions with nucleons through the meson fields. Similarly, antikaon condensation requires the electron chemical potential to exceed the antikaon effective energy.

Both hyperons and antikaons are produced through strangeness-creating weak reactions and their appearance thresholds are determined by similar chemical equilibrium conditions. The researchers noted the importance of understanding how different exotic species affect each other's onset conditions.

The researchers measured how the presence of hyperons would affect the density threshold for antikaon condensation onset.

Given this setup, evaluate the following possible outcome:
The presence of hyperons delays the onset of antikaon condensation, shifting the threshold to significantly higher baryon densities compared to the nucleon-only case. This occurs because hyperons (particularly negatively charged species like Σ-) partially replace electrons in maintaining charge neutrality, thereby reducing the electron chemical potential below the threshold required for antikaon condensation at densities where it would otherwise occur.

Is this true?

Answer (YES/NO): YES